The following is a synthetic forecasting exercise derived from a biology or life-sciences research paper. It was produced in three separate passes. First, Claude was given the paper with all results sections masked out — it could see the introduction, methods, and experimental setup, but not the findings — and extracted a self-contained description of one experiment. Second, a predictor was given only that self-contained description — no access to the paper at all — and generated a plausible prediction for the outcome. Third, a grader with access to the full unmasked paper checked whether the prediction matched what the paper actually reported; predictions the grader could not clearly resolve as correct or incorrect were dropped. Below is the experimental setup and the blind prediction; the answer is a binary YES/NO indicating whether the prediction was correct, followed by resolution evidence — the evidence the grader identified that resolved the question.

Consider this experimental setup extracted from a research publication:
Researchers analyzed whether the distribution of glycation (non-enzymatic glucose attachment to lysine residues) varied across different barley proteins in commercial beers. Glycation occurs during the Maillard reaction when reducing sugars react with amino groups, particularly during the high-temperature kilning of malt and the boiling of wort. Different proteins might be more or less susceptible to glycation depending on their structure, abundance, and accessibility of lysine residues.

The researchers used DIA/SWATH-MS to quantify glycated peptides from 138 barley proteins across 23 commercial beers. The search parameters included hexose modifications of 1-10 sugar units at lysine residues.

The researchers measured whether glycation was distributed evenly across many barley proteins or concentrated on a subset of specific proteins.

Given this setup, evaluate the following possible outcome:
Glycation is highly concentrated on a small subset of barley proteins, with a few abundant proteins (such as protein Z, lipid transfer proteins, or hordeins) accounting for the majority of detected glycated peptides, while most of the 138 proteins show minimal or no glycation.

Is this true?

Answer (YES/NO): YES